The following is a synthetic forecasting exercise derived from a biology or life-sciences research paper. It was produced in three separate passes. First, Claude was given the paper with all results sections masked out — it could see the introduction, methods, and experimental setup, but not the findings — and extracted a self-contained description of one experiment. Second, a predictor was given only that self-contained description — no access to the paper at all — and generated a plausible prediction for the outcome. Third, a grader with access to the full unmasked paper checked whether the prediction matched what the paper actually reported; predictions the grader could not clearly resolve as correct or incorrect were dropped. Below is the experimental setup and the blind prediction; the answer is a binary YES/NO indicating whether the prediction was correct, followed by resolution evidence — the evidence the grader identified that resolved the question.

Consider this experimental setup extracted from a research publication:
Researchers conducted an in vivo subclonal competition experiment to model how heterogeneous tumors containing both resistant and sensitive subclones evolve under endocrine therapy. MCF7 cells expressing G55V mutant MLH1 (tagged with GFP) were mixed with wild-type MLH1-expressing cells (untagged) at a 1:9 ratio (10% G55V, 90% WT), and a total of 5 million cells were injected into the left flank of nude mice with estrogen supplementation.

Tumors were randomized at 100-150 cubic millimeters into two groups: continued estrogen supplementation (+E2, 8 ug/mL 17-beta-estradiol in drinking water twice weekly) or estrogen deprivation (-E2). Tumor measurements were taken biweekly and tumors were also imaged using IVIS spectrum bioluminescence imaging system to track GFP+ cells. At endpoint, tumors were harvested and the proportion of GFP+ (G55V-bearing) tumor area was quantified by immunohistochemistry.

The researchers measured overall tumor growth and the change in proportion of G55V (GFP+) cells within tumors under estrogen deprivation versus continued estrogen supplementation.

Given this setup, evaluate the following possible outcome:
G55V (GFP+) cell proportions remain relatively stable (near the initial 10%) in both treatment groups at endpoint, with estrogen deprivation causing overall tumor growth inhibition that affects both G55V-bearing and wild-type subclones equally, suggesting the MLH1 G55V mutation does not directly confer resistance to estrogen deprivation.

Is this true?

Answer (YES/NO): NO